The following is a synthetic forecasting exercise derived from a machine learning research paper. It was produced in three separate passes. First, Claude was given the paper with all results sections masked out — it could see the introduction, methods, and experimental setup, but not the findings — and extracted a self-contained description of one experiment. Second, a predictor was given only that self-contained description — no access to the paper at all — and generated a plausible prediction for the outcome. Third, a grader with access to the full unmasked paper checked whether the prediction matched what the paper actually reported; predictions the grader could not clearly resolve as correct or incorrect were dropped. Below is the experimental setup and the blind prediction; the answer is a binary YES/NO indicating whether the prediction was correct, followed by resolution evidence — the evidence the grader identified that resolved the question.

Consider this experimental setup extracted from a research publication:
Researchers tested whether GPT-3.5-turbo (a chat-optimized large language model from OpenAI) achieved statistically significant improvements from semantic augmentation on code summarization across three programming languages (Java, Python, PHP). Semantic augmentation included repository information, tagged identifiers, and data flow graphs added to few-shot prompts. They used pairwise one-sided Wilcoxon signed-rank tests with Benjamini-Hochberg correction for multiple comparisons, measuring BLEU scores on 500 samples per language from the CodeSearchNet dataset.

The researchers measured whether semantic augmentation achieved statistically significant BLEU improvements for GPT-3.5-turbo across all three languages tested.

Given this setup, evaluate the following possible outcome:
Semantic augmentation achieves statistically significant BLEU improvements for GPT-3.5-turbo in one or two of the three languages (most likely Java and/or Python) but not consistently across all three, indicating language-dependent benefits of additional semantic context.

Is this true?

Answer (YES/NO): NO